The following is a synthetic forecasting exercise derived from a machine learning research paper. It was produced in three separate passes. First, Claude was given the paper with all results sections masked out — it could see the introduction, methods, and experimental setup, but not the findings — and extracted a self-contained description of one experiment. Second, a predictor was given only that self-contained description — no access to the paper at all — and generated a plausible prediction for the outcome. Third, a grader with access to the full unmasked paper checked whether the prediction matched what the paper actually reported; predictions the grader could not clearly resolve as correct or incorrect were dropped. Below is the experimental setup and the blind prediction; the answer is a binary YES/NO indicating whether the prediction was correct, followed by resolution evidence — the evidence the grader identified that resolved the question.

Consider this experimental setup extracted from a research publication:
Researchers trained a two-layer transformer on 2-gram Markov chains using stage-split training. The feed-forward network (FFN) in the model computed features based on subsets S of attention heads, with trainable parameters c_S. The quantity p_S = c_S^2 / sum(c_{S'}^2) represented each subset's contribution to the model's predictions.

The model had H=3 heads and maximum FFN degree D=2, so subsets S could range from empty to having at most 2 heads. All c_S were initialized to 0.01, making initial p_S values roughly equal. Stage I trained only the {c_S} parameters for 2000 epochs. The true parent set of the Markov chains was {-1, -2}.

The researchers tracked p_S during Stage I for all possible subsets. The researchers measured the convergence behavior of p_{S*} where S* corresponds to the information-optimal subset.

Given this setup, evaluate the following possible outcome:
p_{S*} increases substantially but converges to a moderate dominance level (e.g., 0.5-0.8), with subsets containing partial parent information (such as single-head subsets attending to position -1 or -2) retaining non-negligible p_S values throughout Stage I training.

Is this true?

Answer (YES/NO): NO